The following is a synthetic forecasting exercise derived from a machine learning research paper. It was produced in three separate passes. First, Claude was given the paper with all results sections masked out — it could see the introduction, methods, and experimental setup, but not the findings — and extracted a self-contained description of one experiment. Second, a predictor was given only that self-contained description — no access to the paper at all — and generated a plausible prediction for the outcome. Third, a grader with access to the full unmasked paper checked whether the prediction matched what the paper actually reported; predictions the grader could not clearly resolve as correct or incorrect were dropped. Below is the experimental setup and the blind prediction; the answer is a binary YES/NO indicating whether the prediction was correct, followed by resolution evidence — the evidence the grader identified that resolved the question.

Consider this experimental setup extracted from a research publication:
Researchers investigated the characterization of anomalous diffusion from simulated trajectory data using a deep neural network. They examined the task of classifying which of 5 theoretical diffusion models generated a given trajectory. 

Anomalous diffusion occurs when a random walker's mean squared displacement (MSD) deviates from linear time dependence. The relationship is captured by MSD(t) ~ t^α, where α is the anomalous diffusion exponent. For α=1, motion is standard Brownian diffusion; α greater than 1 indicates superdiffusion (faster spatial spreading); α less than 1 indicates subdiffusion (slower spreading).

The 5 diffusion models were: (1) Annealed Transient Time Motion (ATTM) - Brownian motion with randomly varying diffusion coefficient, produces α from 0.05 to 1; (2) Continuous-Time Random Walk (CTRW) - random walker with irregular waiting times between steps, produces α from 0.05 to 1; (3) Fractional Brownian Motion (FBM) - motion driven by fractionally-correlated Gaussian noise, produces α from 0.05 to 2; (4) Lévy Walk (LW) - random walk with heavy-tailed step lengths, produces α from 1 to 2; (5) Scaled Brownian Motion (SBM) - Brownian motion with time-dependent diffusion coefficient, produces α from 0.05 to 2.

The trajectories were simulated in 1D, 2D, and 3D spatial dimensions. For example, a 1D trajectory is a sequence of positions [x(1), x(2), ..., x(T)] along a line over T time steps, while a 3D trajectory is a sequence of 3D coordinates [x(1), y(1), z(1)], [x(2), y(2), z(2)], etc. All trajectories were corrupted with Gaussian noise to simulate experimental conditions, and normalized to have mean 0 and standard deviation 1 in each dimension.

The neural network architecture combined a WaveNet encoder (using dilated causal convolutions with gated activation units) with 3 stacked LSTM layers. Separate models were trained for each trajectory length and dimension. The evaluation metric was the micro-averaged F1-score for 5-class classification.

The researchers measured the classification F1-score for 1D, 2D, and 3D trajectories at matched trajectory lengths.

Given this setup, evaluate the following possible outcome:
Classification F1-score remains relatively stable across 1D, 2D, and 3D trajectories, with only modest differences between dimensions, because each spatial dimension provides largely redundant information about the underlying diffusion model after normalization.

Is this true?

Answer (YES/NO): NO